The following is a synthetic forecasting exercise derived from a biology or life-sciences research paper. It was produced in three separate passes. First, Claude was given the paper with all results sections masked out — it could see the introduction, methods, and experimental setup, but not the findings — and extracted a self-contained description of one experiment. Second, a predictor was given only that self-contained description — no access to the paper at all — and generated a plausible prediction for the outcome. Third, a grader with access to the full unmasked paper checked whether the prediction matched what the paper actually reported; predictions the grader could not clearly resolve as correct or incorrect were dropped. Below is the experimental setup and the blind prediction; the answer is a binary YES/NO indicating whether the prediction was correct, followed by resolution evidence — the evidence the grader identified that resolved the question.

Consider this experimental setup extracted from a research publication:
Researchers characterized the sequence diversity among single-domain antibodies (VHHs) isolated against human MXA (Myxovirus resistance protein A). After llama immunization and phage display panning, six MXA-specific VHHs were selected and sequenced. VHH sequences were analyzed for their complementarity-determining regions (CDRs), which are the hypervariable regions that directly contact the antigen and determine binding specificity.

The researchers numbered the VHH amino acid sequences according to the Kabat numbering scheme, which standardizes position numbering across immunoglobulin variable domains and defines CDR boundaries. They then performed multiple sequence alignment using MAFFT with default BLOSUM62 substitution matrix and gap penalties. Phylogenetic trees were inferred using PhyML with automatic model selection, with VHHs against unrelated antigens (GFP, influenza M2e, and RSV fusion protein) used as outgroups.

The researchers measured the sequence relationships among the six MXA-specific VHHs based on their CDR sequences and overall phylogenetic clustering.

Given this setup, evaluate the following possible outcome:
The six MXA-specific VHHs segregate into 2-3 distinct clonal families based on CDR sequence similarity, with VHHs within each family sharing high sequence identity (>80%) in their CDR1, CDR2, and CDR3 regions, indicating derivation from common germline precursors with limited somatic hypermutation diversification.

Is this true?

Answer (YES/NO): NO